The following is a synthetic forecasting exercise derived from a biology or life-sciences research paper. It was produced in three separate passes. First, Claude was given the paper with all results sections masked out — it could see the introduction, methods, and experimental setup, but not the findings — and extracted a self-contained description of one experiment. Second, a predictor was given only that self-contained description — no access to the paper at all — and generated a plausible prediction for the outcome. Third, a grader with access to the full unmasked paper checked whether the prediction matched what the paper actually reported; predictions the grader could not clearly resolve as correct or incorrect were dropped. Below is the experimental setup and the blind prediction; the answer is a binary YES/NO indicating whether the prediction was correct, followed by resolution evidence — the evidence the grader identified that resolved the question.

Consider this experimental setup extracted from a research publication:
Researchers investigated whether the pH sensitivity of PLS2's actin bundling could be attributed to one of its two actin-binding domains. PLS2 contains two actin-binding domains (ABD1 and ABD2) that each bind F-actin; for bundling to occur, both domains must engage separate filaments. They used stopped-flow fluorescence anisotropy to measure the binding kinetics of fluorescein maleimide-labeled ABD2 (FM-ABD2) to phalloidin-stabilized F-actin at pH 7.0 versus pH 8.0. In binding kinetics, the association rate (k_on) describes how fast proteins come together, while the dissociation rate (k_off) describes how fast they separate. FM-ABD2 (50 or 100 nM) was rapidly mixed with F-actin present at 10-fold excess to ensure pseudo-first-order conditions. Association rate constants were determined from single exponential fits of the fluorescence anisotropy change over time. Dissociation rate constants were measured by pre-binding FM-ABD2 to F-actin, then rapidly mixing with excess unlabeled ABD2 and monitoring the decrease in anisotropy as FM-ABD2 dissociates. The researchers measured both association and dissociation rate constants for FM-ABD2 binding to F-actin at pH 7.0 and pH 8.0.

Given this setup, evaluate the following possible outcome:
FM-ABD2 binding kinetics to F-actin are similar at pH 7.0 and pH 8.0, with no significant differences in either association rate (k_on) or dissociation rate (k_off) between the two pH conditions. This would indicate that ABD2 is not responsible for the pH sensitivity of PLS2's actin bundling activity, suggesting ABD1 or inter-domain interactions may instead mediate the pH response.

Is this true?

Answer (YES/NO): NO